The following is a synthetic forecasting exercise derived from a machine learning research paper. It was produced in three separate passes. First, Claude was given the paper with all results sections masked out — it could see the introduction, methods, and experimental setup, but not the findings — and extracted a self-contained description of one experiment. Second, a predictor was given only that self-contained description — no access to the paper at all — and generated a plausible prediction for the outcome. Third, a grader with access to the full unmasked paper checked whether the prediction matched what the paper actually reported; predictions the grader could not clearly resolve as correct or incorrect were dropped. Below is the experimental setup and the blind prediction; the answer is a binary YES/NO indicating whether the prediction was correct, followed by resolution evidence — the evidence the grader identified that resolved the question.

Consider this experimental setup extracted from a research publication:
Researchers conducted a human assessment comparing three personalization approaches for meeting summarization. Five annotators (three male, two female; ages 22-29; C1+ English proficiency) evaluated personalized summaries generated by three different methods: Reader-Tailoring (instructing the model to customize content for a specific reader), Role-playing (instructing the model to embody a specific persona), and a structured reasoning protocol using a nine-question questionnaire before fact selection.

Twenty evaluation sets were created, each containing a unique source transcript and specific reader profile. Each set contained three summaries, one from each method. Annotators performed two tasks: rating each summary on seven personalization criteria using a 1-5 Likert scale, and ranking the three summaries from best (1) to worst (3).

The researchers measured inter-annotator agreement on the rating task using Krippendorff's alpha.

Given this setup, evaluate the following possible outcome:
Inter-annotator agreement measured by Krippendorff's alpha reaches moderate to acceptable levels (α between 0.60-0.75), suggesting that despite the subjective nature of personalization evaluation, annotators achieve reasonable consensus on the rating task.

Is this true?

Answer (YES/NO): YES